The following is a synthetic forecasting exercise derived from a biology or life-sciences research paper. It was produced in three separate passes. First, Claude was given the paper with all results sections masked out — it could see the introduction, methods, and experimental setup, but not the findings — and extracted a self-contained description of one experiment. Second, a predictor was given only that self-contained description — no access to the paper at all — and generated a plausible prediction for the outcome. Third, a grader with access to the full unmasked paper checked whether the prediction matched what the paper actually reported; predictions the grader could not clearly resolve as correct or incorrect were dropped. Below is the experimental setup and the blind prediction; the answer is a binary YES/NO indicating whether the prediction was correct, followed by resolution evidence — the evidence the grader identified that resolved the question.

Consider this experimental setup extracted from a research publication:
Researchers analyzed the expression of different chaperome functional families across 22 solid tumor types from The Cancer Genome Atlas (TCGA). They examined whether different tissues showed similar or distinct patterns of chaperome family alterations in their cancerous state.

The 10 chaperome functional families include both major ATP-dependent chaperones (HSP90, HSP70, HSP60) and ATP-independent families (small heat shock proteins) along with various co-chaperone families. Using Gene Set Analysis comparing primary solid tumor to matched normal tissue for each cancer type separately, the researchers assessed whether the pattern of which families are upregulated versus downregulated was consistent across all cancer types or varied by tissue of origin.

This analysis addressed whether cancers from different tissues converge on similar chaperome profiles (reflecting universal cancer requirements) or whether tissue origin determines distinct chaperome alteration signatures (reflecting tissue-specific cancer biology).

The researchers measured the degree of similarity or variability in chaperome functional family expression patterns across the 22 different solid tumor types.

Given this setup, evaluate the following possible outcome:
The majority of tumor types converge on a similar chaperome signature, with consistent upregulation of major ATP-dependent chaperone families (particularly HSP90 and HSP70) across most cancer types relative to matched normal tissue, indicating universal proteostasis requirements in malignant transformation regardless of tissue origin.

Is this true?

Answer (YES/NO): NO